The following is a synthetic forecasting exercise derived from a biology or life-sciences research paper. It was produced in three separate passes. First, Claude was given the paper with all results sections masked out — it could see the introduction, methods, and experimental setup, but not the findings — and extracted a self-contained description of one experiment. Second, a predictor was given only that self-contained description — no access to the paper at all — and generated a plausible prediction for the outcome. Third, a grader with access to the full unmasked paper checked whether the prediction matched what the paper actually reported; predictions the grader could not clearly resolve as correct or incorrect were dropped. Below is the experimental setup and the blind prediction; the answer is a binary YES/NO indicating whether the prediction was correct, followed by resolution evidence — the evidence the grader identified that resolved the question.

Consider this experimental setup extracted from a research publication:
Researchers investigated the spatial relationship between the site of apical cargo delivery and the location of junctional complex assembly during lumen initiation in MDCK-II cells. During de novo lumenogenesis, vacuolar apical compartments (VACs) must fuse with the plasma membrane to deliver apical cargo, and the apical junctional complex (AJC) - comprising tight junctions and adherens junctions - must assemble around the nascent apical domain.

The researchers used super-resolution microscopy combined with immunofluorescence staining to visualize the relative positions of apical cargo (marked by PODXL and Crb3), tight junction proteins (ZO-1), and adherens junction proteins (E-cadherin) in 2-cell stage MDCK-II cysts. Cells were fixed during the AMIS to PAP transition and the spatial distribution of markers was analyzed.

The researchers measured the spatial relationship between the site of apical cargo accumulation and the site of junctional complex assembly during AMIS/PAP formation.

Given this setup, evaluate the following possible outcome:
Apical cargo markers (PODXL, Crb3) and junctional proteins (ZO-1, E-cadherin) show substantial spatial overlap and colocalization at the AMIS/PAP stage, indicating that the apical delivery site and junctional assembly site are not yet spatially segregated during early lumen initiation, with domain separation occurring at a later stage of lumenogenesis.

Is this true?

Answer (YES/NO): NO